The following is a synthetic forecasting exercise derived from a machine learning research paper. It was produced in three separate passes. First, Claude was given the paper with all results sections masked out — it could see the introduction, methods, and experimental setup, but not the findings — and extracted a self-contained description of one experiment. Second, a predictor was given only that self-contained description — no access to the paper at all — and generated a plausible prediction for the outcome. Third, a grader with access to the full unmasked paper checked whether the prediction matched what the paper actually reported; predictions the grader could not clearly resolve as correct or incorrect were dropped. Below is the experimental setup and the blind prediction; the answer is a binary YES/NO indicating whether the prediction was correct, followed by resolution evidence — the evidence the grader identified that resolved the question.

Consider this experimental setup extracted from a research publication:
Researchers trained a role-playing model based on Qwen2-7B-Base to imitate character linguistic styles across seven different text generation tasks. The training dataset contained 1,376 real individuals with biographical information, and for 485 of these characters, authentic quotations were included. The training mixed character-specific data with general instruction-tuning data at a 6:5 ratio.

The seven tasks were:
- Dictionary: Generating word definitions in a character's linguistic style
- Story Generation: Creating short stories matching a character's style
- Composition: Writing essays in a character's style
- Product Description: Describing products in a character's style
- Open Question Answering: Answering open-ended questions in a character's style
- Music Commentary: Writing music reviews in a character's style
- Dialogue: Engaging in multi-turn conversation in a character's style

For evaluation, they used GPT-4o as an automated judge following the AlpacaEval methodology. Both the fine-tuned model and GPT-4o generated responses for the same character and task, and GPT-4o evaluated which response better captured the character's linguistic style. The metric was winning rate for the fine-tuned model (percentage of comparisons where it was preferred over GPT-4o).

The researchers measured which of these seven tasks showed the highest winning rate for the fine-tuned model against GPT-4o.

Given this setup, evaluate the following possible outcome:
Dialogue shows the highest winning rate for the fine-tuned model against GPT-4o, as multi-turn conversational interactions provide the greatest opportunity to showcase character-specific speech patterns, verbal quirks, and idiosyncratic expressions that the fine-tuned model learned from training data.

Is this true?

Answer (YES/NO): NO